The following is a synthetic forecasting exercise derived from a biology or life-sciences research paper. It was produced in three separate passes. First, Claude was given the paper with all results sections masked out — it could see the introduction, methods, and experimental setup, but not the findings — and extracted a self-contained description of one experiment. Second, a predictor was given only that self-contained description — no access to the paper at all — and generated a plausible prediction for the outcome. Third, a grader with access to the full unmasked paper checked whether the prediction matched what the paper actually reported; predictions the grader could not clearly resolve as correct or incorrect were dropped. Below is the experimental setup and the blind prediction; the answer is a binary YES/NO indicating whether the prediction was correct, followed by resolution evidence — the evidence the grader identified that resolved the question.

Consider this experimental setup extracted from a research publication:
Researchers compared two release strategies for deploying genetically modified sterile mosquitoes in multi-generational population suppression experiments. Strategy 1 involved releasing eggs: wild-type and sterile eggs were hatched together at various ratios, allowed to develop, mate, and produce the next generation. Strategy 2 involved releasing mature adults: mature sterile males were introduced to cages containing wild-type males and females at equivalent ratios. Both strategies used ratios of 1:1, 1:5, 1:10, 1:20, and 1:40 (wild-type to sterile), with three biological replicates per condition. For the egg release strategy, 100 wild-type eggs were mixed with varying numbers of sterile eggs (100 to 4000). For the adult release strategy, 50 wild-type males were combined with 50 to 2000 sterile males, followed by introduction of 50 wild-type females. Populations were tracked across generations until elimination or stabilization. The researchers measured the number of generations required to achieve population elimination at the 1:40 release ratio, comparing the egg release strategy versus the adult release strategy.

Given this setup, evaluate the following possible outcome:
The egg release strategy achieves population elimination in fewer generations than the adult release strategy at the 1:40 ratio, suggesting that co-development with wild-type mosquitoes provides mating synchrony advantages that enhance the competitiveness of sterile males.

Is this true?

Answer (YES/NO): NO